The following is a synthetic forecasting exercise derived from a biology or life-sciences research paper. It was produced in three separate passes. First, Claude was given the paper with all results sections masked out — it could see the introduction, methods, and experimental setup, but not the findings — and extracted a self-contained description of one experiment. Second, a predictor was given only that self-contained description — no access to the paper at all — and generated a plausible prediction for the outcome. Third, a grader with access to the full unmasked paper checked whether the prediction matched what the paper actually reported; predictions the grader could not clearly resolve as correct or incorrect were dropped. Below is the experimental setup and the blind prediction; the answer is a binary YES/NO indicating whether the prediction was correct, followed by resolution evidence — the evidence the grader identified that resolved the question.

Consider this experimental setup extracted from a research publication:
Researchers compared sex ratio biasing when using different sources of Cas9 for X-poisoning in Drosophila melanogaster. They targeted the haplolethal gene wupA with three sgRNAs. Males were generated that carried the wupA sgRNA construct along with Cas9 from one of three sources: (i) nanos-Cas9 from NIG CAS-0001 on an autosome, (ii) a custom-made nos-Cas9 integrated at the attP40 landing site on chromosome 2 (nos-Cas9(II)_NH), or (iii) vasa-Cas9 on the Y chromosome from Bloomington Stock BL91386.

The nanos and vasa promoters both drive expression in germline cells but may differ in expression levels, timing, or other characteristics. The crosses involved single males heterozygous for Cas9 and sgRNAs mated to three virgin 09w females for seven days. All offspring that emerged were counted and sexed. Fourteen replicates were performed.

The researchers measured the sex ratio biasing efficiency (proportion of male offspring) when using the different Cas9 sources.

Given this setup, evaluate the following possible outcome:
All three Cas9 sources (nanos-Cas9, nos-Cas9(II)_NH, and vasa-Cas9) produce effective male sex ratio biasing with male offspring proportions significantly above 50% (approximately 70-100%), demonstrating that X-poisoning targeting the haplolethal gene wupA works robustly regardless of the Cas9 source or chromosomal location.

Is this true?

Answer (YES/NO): NO